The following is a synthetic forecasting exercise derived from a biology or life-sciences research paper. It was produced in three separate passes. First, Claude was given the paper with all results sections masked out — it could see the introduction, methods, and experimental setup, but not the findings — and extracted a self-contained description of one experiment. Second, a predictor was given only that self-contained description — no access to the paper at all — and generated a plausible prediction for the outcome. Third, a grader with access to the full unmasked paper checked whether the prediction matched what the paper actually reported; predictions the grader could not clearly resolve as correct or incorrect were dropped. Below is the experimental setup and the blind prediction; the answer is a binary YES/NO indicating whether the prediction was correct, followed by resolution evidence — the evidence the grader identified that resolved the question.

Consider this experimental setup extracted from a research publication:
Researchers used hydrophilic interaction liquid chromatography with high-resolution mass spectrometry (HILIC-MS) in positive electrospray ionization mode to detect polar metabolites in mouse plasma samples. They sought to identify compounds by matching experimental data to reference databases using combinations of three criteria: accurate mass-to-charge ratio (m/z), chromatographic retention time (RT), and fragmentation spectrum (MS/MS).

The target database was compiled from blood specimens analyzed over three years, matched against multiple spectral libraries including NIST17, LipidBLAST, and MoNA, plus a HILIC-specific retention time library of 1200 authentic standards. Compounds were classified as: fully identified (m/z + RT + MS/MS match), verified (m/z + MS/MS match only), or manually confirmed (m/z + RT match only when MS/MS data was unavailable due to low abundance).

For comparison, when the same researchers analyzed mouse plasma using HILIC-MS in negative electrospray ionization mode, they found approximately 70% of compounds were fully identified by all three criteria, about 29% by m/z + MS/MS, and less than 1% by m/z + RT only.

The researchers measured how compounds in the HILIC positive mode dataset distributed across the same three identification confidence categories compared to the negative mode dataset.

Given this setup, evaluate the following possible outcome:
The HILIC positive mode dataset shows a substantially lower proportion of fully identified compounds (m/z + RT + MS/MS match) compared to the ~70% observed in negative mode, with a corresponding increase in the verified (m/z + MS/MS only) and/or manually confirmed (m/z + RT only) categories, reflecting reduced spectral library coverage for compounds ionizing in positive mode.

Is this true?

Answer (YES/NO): YES